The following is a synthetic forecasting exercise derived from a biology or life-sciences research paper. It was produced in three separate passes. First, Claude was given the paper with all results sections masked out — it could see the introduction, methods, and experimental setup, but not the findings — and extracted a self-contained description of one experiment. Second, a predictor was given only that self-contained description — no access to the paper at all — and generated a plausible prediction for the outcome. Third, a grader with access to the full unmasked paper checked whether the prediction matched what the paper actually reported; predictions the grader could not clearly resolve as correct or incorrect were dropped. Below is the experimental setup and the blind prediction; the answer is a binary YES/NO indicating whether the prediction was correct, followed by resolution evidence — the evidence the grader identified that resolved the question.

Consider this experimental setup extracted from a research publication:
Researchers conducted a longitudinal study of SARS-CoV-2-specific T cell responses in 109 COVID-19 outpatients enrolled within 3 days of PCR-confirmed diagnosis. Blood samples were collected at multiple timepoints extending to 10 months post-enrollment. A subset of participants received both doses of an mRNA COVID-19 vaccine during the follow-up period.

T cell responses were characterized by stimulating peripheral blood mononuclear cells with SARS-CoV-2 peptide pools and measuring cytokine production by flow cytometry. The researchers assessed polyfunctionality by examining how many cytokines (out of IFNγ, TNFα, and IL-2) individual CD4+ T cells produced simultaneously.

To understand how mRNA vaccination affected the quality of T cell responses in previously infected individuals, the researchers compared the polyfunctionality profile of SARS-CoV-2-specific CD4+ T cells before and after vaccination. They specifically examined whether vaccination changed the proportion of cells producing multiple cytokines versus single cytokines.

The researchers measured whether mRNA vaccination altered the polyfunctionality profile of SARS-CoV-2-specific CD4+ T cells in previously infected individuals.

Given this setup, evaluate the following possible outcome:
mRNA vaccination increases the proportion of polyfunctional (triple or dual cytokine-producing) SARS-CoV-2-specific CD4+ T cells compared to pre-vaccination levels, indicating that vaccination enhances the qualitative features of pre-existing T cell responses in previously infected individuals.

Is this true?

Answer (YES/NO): YES